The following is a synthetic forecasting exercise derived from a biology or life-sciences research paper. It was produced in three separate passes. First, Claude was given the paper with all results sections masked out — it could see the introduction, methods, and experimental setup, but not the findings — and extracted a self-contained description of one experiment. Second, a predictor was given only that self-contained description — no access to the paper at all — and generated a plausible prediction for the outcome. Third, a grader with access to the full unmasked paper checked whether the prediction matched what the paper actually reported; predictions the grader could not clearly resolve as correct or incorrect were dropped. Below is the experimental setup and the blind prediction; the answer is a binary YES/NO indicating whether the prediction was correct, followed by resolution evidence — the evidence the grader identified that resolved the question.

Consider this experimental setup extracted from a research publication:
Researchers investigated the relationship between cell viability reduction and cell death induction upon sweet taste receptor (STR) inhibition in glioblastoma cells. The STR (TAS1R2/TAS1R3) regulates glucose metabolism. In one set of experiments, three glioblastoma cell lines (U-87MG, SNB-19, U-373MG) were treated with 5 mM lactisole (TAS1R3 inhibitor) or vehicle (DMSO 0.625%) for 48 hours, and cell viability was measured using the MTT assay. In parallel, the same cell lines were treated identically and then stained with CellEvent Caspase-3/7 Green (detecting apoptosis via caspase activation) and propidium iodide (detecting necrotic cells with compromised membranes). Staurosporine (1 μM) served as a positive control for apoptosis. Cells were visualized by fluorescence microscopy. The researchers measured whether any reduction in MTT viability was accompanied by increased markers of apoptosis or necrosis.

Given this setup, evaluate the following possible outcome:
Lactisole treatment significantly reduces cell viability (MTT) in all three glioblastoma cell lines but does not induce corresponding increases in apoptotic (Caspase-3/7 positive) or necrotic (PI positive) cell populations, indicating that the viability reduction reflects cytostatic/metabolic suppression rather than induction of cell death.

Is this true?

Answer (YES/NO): YES